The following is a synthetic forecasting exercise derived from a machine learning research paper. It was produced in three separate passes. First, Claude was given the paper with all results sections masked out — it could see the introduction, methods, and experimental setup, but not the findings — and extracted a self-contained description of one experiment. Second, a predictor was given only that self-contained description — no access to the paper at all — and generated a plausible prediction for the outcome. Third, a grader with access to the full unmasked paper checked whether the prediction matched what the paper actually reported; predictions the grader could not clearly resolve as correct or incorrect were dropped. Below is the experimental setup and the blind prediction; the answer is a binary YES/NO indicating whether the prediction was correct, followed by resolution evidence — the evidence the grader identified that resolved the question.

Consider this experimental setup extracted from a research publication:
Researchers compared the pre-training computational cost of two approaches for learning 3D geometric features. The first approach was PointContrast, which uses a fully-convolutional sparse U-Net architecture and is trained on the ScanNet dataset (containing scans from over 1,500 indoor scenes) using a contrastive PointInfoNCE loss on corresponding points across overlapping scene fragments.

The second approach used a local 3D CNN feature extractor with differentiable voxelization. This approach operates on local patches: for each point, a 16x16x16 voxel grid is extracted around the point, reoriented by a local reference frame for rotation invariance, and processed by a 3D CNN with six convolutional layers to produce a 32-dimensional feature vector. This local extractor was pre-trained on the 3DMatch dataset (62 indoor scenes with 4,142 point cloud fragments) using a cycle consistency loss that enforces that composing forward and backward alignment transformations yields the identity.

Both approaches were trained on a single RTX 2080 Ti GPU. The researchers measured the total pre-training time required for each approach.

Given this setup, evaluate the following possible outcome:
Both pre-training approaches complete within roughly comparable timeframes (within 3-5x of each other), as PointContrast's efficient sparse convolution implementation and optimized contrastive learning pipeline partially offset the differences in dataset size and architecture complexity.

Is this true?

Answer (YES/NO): NO